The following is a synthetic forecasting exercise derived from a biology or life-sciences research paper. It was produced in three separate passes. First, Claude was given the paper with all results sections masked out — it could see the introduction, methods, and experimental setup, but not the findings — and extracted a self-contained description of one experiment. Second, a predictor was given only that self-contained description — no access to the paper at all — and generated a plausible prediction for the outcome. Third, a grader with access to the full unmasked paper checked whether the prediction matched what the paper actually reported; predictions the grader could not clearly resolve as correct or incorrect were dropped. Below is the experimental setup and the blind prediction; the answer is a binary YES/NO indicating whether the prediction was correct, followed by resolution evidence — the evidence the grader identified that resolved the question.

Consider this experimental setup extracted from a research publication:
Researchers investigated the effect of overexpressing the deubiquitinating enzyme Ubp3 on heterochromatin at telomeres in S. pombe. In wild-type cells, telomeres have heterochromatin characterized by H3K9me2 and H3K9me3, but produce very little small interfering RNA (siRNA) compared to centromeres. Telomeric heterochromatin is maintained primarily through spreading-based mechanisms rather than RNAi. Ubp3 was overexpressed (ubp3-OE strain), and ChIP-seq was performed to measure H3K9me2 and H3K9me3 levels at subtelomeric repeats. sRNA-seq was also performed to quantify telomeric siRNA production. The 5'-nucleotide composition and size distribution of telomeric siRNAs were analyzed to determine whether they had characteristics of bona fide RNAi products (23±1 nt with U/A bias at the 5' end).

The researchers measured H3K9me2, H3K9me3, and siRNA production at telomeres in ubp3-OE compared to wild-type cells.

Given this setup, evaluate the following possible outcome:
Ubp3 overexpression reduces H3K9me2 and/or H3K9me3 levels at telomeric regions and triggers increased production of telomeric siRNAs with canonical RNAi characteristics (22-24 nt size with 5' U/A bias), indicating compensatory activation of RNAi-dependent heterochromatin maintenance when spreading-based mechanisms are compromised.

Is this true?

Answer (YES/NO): NO